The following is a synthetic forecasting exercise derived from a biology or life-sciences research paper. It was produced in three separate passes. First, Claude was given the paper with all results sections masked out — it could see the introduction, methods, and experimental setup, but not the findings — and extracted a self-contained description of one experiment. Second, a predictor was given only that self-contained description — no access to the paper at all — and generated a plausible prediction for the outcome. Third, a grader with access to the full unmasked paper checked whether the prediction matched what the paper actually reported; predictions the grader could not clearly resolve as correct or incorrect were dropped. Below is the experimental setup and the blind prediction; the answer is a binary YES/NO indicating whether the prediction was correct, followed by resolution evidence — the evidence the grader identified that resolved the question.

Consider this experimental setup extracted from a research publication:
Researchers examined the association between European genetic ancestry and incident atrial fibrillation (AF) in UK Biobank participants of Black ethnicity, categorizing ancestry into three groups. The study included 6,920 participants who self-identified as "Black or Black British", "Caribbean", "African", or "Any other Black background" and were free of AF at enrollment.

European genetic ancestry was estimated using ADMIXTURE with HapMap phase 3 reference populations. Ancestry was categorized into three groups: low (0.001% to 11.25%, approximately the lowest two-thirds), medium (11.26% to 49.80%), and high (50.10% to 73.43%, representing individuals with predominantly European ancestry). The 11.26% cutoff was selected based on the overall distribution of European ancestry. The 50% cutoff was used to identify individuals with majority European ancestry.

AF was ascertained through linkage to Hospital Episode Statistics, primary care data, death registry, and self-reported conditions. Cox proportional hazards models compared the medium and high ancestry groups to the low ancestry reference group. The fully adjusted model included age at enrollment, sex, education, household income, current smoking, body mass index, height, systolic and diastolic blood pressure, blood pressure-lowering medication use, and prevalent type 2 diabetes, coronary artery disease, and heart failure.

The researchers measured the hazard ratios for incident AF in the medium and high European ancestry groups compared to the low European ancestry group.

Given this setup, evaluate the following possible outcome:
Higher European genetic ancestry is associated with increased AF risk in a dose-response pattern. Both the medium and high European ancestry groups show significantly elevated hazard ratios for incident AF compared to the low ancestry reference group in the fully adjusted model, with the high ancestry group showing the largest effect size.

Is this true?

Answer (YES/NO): NO